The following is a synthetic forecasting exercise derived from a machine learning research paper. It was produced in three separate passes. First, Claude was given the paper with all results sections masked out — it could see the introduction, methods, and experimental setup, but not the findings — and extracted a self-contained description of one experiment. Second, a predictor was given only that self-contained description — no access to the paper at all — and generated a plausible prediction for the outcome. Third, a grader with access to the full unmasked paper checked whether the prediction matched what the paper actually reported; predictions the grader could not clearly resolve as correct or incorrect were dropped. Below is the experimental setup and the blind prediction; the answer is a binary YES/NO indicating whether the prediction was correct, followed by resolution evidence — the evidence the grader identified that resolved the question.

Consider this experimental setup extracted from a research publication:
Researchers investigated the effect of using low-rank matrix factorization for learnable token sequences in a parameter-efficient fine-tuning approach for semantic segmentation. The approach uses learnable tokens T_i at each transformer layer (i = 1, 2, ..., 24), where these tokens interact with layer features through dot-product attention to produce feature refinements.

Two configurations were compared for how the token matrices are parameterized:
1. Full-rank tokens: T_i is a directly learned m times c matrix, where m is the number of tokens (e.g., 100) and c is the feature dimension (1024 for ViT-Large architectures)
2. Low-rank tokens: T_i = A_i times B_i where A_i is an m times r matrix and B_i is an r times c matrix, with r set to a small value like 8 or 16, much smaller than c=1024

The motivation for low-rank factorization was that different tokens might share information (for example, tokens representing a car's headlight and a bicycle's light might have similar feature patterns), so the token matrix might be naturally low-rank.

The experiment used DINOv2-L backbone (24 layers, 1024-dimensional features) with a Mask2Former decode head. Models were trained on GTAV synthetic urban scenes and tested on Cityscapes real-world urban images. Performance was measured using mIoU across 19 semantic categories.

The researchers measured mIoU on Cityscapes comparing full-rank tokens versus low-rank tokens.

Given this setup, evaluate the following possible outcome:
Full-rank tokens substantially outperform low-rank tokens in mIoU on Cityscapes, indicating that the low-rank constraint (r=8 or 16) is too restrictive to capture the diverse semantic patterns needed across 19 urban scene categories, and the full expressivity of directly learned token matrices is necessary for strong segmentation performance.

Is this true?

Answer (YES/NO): NO